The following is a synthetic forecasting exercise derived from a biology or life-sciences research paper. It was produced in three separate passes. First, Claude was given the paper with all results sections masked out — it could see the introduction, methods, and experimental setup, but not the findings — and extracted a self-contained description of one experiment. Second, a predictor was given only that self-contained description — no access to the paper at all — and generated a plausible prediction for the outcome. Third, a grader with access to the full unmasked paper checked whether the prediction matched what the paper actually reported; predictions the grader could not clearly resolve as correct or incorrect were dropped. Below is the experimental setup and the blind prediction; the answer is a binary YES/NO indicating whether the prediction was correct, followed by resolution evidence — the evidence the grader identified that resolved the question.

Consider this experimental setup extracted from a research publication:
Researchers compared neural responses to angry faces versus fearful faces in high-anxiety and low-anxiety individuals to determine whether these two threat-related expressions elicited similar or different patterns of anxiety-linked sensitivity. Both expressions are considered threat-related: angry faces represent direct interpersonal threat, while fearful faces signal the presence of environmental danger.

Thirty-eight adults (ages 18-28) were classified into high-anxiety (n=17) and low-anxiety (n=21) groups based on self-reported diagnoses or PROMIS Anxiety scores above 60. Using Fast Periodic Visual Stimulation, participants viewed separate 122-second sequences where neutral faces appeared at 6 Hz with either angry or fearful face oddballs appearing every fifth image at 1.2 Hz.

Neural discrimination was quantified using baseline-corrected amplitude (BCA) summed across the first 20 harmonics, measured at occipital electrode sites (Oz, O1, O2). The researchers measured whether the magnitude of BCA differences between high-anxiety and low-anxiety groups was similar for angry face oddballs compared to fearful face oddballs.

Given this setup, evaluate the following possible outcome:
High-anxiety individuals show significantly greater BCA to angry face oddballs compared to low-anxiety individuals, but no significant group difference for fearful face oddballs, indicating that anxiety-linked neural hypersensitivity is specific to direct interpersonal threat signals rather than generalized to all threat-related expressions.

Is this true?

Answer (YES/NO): YES